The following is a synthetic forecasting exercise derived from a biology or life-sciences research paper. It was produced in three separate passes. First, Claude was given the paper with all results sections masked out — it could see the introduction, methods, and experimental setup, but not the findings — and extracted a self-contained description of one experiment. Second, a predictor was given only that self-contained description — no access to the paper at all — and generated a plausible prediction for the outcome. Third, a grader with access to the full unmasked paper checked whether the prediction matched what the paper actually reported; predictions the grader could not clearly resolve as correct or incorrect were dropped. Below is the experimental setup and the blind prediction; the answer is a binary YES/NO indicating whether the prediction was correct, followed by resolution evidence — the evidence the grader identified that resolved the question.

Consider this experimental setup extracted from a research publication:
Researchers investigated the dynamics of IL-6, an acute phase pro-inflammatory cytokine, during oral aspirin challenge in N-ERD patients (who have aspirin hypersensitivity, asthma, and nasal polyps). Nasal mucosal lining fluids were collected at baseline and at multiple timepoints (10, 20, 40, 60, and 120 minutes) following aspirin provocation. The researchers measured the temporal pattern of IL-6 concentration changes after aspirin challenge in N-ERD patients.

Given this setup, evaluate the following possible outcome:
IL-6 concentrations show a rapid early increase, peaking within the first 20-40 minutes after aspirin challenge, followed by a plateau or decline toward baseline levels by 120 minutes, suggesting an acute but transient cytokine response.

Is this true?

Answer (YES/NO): NO